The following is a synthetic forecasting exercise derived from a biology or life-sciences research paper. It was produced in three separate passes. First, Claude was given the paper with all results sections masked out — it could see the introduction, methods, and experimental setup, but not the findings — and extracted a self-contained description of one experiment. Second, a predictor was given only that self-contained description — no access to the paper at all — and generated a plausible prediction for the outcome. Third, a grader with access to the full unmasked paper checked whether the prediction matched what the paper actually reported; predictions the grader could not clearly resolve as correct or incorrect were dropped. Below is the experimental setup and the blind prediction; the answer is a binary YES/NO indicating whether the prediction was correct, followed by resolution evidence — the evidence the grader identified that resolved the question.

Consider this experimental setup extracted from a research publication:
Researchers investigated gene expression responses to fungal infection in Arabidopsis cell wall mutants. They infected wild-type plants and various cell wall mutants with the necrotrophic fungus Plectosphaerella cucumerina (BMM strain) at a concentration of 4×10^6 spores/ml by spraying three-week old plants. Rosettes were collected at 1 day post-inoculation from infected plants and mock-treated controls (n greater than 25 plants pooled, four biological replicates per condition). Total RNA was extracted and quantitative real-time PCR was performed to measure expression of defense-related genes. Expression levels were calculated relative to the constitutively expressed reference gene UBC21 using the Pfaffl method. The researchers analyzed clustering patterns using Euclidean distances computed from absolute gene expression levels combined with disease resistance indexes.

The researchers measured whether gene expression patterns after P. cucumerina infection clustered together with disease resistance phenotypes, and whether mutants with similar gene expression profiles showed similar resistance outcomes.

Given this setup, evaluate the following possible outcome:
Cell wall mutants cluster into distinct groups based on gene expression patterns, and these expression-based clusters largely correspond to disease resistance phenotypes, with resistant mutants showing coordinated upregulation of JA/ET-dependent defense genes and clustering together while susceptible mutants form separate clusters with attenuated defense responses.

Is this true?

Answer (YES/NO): NO